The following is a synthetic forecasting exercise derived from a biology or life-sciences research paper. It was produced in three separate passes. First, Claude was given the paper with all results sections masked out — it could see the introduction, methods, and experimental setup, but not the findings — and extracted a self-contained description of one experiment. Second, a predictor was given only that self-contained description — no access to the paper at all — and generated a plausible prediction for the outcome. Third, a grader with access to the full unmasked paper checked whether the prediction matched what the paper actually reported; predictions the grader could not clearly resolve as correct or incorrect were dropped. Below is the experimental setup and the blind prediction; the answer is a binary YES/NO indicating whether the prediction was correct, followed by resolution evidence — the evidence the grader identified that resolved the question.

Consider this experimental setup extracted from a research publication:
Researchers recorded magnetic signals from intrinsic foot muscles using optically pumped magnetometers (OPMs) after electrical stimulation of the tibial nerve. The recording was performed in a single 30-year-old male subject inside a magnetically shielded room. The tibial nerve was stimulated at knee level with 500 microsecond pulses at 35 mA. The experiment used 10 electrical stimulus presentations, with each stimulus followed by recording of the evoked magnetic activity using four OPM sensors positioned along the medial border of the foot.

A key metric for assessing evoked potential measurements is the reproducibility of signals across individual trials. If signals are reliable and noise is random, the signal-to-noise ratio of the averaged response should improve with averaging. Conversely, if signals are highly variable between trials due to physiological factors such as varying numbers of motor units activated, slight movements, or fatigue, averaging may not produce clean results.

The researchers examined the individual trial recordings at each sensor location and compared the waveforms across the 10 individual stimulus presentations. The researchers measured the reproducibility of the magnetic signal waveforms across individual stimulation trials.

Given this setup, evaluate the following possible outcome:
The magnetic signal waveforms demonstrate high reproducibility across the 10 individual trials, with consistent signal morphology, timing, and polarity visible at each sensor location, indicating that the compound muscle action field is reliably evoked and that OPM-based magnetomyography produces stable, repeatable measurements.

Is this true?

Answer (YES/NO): YES